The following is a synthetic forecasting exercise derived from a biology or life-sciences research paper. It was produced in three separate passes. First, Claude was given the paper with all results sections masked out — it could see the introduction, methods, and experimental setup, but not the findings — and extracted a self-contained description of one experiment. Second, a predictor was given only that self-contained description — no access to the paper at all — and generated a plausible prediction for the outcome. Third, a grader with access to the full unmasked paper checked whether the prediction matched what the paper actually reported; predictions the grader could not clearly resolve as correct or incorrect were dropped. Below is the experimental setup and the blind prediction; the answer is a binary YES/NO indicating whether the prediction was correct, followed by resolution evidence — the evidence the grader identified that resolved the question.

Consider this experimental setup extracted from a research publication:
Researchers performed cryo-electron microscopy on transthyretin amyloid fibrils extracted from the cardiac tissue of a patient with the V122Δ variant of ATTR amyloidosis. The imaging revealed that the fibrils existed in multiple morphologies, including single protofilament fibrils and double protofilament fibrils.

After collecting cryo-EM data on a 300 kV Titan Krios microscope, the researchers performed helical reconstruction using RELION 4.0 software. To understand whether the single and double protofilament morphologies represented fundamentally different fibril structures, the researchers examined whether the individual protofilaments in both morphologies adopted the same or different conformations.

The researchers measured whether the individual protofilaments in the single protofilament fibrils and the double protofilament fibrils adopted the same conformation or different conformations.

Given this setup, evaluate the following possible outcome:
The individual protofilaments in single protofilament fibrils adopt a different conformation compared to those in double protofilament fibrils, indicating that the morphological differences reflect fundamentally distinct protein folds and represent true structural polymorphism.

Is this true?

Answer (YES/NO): NO